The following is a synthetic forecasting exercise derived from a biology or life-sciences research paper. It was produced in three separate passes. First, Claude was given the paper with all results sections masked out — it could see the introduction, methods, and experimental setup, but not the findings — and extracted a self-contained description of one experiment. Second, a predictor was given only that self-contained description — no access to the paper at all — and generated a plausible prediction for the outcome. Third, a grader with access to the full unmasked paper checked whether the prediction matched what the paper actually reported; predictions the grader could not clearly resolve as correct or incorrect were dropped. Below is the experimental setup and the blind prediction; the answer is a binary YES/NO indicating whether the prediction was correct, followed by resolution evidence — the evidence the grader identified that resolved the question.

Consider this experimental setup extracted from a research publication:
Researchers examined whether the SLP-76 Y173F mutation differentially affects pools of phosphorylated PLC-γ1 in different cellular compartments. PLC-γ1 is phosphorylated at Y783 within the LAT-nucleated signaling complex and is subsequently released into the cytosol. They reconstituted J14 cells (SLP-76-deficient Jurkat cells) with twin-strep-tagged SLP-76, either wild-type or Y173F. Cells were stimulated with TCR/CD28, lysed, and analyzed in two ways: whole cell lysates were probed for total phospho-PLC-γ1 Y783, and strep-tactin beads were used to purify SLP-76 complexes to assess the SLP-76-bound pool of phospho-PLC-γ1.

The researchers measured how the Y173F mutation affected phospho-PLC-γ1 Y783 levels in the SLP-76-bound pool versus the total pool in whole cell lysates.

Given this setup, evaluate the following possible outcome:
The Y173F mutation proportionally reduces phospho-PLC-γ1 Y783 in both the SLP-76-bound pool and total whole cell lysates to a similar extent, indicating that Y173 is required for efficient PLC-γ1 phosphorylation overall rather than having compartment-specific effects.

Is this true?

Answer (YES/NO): NO